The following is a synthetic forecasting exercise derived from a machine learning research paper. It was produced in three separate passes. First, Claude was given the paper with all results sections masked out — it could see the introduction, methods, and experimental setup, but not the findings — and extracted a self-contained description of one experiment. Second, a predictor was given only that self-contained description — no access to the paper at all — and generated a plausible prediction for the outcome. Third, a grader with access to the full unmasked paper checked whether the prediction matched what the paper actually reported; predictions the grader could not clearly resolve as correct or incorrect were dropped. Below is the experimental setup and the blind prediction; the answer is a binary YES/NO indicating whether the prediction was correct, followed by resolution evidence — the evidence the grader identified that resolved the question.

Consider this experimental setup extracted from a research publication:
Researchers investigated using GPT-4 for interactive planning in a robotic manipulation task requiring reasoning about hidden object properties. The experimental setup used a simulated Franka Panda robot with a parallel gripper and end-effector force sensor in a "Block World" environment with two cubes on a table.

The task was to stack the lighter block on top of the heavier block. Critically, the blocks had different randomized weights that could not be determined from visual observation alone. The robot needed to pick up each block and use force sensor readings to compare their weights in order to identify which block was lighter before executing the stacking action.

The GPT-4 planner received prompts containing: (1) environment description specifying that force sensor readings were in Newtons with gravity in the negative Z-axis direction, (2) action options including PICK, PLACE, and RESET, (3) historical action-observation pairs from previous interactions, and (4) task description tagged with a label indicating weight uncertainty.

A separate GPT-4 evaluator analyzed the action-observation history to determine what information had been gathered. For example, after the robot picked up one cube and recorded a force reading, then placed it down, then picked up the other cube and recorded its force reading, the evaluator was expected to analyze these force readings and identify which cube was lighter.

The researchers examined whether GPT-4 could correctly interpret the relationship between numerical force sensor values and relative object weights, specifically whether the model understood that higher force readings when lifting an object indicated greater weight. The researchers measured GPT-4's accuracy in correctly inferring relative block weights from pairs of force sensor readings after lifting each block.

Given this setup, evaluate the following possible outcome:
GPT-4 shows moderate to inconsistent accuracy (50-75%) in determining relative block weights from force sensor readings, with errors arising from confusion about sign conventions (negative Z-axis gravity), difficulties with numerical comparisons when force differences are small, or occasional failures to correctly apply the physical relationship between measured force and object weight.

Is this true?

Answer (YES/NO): NO